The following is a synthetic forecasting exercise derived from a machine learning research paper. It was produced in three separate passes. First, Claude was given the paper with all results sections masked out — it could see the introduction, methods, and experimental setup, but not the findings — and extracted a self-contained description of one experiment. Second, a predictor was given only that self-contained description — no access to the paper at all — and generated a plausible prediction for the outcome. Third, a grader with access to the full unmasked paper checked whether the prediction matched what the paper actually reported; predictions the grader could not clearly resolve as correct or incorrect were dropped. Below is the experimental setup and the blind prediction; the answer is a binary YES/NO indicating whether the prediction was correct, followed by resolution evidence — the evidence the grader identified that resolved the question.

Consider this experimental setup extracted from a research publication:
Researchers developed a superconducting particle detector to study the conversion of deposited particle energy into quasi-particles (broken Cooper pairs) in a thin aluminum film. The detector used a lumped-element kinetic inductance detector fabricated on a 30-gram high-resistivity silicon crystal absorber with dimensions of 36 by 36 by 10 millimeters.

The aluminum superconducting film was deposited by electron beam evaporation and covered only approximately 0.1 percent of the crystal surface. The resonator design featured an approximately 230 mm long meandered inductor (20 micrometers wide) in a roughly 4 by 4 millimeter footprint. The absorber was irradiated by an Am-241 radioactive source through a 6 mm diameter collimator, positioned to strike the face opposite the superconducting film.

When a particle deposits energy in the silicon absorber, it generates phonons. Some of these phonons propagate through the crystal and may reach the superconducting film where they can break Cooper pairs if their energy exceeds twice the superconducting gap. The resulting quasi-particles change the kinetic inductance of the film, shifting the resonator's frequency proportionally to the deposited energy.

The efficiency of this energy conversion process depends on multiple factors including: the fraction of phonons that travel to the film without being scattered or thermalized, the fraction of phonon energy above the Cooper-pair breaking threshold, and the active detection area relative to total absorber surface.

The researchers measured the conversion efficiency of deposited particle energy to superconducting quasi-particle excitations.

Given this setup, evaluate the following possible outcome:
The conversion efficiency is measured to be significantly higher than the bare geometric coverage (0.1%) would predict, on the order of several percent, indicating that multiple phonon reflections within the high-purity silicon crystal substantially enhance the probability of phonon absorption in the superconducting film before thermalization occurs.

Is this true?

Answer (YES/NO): NO